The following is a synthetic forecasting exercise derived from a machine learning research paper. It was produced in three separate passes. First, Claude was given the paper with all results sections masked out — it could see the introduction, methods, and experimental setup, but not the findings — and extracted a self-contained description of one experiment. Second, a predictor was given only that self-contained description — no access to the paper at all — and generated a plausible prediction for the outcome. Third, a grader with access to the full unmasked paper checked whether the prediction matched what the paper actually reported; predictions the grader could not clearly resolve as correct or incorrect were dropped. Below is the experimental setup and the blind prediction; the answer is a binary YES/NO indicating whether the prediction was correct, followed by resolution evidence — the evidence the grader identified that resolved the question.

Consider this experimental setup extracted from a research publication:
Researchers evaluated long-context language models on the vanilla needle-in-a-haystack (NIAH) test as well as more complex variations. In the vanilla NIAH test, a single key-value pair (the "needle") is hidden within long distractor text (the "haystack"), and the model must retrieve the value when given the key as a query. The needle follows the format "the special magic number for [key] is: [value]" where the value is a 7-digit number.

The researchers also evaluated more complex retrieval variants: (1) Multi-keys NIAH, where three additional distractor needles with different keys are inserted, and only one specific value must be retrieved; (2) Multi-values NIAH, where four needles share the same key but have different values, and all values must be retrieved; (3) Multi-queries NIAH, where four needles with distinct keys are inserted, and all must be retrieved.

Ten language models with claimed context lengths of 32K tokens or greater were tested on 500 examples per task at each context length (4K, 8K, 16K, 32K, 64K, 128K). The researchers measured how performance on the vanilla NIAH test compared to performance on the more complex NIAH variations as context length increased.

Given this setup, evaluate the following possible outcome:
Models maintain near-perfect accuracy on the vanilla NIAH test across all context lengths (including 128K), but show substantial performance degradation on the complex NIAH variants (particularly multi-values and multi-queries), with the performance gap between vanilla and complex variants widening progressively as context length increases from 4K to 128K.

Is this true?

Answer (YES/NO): YES